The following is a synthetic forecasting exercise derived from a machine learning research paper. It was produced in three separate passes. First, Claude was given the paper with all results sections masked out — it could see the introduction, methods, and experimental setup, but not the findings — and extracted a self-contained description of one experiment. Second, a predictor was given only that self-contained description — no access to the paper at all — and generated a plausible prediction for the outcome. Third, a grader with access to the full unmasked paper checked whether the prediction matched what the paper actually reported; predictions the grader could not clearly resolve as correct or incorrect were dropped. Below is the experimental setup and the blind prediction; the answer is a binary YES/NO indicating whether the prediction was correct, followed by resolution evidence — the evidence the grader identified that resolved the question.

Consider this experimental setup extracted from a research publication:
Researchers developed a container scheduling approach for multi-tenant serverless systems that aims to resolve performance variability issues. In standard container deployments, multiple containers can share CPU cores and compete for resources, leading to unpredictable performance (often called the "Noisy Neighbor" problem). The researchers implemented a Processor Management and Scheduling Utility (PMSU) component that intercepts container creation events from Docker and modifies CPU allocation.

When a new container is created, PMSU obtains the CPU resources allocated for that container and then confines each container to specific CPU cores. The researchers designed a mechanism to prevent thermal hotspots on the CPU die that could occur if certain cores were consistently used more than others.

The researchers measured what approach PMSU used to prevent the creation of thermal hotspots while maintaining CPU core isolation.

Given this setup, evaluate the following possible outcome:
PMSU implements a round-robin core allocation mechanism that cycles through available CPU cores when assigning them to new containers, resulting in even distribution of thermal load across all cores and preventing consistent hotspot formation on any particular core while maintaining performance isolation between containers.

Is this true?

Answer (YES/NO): NO